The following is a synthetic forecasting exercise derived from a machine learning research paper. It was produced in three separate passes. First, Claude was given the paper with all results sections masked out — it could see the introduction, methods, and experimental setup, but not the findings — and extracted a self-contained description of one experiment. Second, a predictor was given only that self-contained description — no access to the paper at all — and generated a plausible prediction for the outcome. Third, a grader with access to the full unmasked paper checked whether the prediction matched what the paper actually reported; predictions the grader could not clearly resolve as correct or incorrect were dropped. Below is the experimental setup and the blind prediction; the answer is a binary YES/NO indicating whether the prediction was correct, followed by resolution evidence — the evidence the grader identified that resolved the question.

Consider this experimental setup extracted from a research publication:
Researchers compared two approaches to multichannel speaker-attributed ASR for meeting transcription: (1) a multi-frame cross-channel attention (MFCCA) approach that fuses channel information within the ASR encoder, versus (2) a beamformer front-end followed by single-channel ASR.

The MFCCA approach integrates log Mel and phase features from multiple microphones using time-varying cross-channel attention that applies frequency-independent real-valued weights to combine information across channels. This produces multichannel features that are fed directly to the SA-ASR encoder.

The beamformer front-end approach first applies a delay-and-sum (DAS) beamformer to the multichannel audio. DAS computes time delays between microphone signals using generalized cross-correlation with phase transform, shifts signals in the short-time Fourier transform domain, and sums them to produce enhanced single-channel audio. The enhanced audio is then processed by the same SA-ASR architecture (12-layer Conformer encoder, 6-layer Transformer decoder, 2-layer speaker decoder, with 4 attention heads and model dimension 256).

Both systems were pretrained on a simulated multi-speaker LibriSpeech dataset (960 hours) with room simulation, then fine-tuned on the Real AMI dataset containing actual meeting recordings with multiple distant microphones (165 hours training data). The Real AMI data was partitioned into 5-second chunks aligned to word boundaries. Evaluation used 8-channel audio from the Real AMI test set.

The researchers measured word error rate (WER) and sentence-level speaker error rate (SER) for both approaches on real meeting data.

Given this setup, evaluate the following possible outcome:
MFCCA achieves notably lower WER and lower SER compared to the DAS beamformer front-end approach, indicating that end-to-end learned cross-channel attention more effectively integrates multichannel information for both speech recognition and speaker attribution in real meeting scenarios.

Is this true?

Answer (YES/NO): NO